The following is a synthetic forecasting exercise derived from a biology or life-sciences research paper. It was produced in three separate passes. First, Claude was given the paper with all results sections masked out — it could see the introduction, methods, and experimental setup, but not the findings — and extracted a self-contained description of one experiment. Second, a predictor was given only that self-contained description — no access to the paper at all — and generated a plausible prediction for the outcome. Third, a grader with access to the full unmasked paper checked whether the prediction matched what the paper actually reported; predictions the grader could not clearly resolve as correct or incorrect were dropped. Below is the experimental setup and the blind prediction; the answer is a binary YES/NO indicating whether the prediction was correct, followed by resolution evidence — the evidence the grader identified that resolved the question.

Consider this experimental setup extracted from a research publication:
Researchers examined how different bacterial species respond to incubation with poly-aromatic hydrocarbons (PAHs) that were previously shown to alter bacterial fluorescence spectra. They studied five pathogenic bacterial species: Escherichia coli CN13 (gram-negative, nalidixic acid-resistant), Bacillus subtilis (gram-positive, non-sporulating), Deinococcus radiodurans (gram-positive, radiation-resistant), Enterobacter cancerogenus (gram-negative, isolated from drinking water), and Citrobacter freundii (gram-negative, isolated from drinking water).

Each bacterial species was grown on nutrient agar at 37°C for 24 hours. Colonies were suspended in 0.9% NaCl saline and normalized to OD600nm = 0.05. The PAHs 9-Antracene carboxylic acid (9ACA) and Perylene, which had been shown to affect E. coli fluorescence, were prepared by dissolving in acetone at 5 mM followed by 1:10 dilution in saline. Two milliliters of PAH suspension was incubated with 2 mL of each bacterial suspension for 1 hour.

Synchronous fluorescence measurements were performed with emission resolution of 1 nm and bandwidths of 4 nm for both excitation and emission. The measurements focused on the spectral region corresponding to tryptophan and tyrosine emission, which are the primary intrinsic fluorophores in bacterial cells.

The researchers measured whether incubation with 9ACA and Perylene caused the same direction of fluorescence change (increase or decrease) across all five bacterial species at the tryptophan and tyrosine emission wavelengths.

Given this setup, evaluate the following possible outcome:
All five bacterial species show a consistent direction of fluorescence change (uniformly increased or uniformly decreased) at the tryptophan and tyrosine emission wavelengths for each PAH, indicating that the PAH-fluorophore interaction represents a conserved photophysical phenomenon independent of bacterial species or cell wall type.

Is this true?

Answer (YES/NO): NO